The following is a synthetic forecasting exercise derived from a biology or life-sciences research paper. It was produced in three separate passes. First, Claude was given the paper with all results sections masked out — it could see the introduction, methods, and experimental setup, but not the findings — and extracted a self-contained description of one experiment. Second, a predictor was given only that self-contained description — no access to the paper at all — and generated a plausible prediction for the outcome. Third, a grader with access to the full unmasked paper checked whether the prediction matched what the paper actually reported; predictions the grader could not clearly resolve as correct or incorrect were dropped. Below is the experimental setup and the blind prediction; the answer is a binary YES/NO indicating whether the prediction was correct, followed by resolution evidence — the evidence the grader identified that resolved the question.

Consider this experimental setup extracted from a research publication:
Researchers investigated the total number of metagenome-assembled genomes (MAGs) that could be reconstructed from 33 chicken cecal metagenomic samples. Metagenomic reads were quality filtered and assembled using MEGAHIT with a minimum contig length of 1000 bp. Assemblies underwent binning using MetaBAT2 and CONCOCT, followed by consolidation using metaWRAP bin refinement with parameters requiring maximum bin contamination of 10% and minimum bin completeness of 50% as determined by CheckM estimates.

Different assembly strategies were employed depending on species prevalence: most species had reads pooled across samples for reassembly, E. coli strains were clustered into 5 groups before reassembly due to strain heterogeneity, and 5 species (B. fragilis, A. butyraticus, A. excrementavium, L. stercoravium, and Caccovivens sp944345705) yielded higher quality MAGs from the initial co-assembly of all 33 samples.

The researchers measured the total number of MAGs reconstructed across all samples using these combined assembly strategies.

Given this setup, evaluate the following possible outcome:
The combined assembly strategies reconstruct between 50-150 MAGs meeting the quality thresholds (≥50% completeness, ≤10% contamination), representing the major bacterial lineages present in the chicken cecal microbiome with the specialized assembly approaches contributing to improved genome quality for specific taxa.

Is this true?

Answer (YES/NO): NO